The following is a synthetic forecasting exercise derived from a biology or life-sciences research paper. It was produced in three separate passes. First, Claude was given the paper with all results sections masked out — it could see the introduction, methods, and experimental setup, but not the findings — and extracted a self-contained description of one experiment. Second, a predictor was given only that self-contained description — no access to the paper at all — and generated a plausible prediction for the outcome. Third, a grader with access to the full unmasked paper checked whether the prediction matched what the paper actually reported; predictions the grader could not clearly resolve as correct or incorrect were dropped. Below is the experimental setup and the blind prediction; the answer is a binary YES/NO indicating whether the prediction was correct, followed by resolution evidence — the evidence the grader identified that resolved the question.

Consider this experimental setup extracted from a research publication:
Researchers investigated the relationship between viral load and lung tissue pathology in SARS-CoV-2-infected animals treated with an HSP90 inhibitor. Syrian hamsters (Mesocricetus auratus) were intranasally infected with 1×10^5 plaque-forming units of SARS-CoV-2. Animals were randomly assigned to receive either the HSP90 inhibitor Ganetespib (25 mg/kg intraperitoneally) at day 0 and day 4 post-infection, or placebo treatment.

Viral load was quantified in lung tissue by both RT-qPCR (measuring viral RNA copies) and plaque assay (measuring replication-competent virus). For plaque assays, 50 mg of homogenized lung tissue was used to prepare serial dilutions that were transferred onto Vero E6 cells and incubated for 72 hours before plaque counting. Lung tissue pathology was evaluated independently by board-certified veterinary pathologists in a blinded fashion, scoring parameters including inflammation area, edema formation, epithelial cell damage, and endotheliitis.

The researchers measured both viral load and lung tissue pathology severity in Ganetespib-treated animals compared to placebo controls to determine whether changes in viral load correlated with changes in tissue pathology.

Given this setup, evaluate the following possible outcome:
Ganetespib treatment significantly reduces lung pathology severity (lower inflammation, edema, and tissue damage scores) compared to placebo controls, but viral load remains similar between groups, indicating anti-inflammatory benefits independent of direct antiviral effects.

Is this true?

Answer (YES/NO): NO